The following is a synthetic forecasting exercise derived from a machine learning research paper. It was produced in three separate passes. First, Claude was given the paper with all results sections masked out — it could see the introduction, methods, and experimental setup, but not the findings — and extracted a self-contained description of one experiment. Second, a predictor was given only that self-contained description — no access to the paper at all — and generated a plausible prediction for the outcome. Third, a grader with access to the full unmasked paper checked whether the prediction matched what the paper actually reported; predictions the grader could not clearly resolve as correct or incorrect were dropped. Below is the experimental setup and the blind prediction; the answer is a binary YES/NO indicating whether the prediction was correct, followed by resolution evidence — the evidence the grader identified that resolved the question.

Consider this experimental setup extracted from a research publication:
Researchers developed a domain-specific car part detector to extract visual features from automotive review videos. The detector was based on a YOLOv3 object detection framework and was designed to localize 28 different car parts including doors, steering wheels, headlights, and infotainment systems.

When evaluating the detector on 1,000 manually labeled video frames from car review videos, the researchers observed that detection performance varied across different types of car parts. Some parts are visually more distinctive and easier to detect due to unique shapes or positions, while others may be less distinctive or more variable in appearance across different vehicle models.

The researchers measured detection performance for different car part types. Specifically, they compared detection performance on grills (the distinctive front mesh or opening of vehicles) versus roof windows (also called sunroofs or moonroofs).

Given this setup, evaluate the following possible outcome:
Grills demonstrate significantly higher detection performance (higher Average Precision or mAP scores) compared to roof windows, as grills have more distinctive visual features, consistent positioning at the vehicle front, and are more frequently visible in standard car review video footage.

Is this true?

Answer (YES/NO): YES